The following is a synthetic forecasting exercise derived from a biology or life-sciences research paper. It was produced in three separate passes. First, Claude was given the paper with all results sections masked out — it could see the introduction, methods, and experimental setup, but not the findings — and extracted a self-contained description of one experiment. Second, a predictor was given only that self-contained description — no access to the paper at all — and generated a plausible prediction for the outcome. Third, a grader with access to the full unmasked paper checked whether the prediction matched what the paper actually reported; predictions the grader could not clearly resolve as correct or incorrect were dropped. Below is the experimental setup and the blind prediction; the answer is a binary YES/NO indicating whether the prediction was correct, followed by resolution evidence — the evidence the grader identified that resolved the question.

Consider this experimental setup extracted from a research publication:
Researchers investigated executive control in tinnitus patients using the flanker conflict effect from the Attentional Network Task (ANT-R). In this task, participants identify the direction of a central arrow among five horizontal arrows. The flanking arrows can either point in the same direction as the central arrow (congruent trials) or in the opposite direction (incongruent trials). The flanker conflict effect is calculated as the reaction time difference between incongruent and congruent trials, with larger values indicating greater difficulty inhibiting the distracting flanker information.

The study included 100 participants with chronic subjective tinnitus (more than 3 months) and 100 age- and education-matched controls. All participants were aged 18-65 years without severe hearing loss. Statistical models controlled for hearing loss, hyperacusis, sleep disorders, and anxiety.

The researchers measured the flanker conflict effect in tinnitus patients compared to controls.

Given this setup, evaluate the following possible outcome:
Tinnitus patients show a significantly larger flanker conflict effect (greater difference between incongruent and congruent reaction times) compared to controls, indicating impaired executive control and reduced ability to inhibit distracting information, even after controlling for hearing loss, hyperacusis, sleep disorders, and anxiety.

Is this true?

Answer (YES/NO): NO